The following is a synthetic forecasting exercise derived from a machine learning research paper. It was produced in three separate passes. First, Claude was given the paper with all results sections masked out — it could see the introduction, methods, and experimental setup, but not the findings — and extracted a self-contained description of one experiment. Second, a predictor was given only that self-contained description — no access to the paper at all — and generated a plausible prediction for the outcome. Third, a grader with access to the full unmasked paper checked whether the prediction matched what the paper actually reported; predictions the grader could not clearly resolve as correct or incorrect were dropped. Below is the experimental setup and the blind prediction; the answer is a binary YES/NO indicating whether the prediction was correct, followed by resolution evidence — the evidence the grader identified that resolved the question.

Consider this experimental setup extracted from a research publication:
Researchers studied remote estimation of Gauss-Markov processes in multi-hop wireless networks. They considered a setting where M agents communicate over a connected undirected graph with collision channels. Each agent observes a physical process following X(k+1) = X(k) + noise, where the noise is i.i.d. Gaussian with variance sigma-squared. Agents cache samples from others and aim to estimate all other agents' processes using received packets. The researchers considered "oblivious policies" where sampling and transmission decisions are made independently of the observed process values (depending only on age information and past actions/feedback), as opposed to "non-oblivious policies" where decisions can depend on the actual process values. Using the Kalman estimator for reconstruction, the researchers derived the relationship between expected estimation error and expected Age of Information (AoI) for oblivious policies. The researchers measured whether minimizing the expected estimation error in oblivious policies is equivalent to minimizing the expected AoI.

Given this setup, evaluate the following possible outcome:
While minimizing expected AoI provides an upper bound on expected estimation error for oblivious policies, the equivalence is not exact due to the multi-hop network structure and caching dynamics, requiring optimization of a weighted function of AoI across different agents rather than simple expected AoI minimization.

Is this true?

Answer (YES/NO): NO